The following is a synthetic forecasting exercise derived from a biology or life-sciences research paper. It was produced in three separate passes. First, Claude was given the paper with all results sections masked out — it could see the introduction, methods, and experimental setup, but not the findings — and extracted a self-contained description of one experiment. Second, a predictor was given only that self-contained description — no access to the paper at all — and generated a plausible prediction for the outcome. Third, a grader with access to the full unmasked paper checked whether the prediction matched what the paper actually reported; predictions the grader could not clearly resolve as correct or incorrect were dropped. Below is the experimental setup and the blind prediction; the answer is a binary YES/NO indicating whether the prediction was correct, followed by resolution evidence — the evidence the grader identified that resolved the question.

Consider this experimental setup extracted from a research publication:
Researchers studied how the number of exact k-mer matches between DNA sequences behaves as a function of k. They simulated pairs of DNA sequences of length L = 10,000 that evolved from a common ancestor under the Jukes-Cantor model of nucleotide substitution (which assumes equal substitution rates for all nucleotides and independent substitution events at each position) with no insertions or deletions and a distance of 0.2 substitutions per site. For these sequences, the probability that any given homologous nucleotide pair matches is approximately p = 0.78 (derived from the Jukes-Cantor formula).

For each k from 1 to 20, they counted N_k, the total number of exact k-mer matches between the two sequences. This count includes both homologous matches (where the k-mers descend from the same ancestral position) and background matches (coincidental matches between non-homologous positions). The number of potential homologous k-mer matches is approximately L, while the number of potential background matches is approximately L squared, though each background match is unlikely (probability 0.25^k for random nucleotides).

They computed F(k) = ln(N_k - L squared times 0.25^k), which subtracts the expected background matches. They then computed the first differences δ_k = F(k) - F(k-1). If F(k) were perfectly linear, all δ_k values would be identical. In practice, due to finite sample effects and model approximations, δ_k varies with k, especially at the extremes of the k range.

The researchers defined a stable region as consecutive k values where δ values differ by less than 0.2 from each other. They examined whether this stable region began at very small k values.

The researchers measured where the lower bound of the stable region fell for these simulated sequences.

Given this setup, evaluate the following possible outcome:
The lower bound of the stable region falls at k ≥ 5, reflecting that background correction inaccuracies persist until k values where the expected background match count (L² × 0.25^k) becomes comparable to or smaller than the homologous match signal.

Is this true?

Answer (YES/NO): YES